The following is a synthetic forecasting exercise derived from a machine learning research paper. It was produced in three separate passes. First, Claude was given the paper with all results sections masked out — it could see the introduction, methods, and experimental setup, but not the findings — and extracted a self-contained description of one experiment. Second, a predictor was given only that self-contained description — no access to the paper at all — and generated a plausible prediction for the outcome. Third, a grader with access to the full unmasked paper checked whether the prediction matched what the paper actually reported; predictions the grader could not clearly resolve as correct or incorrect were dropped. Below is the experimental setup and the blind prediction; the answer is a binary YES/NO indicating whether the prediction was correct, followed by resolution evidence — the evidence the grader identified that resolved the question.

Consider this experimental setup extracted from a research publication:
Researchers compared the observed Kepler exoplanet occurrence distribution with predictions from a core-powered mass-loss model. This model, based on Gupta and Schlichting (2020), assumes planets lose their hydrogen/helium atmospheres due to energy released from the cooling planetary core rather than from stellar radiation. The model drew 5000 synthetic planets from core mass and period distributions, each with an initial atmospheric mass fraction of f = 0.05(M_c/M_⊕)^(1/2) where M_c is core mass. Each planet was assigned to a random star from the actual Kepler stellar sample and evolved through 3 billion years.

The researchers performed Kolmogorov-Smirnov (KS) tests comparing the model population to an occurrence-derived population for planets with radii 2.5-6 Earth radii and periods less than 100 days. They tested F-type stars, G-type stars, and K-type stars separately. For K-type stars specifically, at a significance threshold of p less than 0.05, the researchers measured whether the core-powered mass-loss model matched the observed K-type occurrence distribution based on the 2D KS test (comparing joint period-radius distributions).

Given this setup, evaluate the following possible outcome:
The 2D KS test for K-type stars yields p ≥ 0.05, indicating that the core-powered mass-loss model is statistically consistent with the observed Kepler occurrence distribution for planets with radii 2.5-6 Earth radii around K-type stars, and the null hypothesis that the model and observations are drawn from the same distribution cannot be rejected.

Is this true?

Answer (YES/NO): NO